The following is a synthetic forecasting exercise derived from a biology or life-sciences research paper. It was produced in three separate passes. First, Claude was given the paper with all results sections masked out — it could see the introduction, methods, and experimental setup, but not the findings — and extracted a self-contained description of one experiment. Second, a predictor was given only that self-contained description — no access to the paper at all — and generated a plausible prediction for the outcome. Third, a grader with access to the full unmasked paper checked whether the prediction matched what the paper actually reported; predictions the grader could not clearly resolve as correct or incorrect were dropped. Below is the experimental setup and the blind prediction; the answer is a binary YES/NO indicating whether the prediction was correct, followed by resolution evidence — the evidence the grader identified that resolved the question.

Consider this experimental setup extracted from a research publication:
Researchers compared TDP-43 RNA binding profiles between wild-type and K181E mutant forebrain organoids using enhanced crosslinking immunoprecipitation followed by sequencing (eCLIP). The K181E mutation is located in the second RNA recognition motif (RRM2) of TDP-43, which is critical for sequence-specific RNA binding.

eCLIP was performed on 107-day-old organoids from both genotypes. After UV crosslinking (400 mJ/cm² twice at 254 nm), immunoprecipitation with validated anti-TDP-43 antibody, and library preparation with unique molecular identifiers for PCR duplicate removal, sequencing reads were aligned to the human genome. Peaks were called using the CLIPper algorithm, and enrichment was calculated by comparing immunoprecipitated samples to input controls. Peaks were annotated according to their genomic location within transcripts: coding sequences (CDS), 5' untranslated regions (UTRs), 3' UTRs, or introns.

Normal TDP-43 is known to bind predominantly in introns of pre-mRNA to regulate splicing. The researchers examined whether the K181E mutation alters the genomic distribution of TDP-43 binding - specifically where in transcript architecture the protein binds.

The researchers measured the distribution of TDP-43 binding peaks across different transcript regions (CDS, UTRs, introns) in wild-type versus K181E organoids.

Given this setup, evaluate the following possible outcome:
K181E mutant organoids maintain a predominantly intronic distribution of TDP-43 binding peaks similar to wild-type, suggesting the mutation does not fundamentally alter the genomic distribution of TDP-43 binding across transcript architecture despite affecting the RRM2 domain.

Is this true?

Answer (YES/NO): YES